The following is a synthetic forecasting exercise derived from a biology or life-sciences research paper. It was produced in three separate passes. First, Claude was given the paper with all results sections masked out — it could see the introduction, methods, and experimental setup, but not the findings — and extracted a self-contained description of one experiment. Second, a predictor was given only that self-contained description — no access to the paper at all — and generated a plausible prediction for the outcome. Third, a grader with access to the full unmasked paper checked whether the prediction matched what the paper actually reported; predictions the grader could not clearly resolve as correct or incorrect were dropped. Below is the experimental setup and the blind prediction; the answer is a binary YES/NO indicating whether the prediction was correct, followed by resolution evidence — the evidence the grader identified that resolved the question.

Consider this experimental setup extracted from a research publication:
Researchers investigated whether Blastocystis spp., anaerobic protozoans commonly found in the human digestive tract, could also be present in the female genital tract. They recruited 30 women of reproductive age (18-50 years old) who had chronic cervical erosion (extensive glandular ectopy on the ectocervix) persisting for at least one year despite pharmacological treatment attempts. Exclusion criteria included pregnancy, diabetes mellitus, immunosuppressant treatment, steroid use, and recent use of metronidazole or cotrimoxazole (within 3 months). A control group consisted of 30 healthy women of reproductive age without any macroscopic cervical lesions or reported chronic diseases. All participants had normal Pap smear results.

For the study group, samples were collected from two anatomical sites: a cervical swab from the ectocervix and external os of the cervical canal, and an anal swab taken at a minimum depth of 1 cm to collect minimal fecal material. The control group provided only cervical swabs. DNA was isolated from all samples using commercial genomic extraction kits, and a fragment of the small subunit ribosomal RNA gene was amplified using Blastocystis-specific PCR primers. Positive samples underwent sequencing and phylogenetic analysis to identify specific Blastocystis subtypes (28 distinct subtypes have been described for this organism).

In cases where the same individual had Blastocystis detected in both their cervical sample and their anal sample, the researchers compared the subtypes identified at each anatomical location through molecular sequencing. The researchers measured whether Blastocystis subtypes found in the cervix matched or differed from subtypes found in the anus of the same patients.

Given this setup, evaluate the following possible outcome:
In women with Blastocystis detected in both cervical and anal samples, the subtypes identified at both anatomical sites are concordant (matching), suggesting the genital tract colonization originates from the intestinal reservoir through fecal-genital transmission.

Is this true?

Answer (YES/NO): NO